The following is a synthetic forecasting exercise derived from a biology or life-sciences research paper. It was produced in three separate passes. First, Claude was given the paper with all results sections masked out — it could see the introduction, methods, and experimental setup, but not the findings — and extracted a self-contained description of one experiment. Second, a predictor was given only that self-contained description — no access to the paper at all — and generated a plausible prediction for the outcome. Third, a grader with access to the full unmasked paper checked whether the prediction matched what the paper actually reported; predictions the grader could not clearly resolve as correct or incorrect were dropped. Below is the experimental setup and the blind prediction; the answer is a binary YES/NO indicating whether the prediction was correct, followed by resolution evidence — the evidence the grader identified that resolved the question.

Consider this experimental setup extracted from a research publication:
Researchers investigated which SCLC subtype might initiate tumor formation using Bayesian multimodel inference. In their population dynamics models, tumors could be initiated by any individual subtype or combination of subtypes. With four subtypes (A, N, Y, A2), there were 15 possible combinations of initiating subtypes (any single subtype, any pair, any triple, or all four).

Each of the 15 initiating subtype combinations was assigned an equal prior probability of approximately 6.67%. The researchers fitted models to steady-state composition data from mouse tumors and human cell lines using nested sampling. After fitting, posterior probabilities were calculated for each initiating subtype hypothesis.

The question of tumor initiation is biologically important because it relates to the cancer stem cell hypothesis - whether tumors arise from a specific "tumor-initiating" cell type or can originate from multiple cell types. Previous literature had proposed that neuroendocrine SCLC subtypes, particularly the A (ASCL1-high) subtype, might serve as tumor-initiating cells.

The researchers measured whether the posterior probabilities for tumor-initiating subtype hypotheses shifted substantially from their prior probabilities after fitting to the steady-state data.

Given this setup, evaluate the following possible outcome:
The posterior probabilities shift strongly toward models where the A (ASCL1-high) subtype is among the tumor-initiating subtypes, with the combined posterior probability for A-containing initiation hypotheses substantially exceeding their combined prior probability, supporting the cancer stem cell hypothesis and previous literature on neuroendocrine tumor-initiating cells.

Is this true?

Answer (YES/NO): NO